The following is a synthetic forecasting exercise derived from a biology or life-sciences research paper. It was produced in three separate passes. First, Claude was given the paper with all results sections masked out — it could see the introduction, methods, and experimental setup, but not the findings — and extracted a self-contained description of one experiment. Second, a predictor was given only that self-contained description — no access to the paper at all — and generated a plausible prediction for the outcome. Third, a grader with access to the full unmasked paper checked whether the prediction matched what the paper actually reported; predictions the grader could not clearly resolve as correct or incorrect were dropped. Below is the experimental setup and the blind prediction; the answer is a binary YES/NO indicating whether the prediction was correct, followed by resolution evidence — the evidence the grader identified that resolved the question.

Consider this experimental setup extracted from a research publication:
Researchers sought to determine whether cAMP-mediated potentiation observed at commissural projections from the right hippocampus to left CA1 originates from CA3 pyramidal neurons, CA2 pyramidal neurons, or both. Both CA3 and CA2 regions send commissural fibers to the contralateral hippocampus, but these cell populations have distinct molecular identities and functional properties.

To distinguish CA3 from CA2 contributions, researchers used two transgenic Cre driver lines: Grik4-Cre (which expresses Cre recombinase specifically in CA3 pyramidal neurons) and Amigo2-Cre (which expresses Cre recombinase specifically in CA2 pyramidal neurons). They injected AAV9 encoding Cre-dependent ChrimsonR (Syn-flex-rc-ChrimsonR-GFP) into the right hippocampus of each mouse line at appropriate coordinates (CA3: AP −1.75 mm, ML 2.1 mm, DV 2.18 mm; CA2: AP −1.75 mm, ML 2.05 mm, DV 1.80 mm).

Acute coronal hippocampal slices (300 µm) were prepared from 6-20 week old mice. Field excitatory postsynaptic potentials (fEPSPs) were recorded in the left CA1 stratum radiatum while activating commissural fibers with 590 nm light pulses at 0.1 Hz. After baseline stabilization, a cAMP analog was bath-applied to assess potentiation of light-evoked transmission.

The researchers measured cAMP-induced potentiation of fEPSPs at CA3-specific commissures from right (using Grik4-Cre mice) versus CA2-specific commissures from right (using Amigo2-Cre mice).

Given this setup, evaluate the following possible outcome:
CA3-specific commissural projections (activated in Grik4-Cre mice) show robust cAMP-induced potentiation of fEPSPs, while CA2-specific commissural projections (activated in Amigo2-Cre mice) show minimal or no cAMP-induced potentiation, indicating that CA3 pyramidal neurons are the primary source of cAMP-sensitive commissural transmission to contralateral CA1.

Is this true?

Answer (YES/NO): YES